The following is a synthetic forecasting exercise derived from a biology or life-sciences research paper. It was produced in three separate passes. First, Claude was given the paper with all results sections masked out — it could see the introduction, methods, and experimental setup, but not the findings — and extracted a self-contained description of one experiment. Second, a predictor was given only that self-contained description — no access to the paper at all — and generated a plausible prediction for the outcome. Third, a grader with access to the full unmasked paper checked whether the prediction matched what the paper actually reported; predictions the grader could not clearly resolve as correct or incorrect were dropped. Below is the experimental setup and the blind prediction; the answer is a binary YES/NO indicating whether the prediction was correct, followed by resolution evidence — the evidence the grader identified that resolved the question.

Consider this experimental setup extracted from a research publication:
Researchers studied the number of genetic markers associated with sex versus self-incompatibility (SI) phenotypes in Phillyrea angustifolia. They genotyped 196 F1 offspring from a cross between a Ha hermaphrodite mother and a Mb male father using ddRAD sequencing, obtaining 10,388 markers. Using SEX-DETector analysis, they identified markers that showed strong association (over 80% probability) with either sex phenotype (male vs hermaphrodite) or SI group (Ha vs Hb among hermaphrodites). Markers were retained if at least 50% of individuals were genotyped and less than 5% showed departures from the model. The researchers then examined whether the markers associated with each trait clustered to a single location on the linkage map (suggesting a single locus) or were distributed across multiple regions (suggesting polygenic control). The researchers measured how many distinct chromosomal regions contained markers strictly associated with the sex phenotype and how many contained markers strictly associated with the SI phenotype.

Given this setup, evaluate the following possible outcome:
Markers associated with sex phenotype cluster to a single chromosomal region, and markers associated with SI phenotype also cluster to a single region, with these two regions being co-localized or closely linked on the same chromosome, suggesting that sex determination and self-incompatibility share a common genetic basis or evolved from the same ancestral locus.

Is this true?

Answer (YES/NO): NO